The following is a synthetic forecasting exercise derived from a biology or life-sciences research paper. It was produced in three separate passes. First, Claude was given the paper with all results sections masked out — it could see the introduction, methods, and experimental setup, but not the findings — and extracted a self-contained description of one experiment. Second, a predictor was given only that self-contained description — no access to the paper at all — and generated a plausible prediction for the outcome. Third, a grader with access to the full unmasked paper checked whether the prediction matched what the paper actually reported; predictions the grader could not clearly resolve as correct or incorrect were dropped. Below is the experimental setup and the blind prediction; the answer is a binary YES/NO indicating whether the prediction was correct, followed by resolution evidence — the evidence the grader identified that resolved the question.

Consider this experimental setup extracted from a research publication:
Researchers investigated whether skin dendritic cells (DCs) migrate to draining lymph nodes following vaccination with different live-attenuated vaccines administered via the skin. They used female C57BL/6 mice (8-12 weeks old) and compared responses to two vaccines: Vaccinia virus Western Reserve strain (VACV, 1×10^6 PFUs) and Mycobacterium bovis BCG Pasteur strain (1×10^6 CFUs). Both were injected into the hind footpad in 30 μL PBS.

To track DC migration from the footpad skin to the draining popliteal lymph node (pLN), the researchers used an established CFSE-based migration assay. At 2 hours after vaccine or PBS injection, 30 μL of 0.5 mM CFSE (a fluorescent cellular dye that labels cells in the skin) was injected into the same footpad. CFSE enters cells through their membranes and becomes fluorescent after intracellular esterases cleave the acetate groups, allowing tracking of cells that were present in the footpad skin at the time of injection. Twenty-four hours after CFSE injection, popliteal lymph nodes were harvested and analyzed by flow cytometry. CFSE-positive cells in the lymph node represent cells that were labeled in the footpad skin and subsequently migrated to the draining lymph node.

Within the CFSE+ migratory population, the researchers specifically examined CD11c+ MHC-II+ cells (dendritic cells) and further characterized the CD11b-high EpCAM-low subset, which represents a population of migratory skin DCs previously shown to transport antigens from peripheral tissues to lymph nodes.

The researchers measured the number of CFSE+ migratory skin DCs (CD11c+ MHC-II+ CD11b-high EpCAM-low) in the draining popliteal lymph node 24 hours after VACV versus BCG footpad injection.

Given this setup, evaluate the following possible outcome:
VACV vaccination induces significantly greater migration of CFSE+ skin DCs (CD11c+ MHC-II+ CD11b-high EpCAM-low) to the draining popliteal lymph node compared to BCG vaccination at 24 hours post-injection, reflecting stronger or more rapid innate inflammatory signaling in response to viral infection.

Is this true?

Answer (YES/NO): NO